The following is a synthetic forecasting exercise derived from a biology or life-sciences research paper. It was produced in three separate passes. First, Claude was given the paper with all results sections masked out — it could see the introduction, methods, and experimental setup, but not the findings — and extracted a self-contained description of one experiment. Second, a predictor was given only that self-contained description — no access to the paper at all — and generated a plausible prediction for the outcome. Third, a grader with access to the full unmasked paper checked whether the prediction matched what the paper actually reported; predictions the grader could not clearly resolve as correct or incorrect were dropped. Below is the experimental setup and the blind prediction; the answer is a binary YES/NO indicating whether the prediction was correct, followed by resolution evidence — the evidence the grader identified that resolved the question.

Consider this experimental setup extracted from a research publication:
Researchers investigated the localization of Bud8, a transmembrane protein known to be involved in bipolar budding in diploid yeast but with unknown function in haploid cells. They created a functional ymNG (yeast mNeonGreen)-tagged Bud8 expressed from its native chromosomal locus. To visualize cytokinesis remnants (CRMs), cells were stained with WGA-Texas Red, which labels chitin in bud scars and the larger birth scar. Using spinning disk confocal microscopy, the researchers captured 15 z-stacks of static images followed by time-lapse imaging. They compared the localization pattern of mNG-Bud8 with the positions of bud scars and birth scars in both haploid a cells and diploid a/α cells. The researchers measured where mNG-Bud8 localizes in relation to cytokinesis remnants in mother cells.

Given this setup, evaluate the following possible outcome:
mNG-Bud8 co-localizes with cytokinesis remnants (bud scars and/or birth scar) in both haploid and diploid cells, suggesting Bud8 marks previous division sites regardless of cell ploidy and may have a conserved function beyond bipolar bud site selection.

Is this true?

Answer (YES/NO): YES